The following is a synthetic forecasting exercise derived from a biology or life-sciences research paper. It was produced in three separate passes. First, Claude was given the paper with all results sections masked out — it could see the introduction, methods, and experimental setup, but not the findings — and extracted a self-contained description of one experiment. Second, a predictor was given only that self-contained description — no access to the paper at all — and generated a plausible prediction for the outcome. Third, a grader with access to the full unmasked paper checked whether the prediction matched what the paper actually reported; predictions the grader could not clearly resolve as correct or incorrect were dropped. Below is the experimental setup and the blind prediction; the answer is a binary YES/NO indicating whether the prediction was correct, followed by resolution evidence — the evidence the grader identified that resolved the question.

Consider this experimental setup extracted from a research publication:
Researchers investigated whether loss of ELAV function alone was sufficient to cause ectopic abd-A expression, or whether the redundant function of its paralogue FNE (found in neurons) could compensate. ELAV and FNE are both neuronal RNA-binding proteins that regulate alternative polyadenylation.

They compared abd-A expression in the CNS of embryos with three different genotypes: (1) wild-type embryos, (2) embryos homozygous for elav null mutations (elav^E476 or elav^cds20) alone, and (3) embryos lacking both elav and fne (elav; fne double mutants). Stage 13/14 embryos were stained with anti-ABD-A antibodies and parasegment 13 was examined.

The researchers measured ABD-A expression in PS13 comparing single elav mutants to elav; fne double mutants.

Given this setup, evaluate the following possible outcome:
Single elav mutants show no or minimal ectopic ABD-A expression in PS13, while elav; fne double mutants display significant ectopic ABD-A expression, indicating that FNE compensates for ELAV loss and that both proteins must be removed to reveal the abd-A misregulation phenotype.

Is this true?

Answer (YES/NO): NO